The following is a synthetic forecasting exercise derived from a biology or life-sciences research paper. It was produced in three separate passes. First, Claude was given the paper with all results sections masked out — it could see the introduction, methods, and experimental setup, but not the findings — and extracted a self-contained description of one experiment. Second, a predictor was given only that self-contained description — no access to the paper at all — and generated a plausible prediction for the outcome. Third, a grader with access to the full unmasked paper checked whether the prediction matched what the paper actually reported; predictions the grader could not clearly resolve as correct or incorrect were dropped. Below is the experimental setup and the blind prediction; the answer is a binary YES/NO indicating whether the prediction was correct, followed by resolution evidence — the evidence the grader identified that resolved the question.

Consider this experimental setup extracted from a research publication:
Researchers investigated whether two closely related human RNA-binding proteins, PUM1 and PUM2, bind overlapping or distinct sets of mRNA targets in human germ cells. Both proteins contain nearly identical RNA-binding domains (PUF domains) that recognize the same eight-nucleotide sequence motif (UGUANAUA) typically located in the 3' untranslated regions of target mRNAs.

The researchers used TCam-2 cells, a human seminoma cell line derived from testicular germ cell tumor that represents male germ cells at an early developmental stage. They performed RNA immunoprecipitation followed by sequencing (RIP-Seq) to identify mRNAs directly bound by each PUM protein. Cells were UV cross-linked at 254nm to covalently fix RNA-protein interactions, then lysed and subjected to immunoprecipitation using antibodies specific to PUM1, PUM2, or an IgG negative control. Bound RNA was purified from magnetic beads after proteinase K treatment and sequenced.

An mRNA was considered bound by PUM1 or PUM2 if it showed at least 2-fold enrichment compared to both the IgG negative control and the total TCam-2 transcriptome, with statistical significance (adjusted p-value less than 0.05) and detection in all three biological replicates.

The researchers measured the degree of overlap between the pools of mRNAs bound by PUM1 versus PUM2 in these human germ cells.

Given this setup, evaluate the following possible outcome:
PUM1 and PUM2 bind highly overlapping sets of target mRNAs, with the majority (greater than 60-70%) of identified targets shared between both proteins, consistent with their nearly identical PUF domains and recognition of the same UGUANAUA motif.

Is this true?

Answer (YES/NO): NO